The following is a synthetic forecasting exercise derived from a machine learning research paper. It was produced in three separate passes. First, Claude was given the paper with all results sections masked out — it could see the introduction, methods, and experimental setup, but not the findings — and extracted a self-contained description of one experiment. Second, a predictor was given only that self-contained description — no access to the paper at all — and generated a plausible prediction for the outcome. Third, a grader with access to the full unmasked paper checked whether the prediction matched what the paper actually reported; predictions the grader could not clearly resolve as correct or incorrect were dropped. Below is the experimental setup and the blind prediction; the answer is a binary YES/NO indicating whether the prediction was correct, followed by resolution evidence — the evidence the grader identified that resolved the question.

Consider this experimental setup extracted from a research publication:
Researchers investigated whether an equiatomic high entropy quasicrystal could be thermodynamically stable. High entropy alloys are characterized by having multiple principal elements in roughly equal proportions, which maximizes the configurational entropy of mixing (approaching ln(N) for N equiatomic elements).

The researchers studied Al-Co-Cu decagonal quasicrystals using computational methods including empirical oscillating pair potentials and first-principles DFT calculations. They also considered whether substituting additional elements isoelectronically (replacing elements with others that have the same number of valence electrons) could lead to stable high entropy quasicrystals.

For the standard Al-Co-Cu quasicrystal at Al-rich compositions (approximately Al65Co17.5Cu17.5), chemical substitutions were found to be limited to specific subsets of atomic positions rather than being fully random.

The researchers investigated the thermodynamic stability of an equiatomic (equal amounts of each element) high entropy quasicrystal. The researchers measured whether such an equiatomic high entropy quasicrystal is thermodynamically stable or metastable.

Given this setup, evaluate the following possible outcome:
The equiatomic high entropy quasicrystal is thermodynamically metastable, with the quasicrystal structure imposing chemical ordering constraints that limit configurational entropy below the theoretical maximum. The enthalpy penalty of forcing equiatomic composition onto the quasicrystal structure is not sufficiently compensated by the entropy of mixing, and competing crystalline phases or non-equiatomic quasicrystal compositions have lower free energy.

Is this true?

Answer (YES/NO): YES